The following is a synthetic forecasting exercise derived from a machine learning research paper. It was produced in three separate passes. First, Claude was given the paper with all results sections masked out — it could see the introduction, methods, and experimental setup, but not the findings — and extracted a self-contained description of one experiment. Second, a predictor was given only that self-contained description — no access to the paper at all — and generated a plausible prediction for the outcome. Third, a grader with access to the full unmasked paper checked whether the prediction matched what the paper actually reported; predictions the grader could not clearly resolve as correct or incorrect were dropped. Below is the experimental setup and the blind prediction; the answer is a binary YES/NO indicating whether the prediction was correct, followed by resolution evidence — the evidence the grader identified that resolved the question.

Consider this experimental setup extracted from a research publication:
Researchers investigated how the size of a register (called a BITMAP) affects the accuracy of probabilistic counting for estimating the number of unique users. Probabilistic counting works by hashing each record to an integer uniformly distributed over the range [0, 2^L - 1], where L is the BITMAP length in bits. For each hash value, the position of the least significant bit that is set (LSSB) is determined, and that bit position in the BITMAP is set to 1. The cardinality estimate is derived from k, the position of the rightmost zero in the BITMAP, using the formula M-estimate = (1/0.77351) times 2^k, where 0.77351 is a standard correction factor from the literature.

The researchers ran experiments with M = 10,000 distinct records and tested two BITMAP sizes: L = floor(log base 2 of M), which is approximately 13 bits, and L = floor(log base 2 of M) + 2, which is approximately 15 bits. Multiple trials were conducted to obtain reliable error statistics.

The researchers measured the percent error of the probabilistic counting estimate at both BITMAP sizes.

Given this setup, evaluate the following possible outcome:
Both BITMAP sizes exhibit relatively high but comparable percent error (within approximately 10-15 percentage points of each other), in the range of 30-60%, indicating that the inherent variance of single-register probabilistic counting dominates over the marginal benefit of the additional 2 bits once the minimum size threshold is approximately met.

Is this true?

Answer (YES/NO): NO